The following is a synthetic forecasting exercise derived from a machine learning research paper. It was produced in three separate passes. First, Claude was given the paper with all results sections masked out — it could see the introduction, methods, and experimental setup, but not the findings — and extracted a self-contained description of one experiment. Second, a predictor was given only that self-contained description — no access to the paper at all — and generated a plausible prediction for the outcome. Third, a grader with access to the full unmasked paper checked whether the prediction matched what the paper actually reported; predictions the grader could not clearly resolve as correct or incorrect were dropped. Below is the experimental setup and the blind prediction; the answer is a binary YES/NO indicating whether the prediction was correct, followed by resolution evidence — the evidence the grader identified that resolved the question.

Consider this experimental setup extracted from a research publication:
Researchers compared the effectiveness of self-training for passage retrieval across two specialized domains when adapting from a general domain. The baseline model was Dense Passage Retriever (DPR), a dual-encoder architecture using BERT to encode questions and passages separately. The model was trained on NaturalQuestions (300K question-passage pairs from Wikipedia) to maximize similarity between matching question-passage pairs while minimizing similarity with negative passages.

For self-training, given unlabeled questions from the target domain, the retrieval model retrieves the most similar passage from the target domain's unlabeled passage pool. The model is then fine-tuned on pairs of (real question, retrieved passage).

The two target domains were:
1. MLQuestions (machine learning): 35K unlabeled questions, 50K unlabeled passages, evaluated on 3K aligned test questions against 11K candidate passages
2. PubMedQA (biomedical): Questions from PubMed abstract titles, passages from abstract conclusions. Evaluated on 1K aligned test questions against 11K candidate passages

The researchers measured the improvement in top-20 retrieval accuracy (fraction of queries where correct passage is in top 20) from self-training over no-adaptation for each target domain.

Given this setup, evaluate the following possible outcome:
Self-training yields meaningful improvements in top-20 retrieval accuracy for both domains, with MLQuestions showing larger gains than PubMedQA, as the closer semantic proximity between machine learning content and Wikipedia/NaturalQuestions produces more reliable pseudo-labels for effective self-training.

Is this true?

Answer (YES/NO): NO